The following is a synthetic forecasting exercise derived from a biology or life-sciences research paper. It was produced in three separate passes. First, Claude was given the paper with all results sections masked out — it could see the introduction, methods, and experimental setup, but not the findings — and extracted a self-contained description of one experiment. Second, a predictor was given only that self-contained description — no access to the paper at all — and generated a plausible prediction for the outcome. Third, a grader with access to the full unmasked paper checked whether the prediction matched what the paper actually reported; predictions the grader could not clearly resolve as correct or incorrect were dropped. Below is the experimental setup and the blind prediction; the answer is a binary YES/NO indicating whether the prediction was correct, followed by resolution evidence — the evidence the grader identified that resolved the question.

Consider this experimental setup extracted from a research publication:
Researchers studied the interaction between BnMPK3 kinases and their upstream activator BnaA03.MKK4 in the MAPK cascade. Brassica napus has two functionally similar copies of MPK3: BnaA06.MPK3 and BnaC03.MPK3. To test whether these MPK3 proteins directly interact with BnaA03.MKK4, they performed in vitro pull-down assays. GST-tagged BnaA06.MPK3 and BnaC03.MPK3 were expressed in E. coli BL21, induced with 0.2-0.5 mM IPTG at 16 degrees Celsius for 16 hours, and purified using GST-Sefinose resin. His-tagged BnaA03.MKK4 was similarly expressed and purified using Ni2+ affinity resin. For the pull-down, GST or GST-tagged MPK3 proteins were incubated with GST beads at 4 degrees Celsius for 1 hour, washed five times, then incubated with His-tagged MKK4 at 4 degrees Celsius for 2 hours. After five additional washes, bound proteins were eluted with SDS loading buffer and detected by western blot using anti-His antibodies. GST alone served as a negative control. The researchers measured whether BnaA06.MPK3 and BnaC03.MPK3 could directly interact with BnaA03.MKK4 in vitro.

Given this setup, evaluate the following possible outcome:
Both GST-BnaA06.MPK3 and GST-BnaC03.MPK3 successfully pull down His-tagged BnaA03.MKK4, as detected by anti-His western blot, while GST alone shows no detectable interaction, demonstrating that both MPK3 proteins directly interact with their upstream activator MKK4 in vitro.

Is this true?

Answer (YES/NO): YES